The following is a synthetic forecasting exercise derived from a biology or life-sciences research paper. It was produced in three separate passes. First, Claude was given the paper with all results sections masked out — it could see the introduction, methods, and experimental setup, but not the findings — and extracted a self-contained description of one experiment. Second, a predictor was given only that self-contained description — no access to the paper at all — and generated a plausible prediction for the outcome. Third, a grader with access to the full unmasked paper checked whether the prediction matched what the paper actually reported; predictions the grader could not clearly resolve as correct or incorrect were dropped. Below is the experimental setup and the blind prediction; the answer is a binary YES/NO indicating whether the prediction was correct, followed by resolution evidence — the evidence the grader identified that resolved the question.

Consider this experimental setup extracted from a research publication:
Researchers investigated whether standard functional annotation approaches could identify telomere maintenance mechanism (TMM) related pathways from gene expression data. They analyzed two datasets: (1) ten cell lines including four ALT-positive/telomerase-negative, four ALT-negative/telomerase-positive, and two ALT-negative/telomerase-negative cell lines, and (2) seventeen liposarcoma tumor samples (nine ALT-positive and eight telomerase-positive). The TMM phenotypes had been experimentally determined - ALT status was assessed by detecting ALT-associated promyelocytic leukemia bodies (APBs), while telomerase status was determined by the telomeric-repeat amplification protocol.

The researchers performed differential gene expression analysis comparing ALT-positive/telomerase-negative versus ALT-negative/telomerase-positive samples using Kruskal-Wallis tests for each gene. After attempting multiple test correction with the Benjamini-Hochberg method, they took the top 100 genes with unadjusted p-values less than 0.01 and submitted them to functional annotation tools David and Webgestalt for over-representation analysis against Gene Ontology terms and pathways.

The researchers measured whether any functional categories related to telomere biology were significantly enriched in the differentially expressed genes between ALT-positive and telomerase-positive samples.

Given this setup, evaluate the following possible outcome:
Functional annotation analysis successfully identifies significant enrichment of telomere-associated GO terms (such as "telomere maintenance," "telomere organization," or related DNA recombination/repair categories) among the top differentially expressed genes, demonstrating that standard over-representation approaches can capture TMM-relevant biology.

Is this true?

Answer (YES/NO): NO